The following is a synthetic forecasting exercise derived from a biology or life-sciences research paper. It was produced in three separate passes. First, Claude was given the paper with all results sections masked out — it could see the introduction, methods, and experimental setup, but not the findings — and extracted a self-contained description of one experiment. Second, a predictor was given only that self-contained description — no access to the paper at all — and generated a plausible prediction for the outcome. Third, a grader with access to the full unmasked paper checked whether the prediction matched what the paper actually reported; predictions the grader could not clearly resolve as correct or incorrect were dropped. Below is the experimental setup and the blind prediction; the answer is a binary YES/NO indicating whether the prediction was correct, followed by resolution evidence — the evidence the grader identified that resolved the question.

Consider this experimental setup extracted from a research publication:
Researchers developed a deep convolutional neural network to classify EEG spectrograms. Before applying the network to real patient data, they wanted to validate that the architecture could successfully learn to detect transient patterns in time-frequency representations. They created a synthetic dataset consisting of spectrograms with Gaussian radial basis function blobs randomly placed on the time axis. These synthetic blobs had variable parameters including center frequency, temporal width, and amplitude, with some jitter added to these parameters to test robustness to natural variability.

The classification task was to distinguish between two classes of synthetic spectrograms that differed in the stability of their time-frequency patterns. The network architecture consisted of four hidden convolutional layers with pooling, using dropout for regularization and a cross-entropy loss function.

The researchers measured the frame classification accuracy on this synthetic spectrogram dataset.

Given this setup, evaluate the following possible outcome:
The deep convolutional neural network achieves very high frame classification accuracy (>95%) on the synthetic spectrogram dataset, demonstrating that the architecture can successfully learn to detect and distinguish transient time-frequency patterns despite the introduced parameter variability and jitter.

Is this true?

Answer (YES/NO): YES